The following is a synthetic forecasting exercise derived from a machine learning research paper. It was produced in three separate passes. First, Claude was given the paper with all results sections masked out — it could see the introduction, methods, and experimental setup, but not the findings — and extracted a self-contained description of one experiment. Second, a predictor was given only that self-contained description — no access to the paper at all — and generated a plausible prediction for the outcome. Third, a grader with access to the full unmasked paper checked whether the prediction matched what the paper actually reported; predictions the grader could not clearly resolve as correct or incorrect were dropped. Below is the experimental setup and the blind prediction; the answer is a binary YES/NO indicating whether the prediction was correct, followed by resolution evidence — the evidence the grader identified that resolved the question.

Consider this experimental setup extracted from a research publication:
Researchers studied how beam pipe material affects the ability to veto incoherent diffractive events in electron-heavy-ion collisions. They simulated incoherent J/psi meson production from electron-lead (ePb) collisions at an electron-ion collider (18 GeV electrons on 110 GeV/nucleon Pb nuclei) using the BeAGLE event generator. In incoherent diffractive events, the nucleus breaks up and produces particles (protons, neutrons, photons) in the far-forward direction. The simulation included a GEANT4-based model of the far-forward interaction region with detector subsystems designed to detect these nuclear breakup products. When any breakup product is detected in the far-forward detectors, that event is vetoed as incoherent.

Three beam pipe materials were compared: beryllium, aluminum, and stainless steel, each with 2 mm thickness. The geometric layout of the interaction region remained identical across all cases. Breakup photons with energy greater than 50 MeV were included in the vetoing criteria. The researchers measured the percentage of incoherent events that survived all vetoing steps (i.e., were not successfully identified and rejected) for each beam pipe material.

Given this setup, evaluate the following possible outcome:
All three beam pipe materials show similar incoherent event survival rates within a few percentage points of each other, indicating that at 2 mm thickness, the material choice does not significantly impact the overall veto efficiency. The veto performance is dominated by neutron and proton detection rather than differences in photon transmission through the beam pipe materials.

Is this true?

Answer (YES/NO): NO